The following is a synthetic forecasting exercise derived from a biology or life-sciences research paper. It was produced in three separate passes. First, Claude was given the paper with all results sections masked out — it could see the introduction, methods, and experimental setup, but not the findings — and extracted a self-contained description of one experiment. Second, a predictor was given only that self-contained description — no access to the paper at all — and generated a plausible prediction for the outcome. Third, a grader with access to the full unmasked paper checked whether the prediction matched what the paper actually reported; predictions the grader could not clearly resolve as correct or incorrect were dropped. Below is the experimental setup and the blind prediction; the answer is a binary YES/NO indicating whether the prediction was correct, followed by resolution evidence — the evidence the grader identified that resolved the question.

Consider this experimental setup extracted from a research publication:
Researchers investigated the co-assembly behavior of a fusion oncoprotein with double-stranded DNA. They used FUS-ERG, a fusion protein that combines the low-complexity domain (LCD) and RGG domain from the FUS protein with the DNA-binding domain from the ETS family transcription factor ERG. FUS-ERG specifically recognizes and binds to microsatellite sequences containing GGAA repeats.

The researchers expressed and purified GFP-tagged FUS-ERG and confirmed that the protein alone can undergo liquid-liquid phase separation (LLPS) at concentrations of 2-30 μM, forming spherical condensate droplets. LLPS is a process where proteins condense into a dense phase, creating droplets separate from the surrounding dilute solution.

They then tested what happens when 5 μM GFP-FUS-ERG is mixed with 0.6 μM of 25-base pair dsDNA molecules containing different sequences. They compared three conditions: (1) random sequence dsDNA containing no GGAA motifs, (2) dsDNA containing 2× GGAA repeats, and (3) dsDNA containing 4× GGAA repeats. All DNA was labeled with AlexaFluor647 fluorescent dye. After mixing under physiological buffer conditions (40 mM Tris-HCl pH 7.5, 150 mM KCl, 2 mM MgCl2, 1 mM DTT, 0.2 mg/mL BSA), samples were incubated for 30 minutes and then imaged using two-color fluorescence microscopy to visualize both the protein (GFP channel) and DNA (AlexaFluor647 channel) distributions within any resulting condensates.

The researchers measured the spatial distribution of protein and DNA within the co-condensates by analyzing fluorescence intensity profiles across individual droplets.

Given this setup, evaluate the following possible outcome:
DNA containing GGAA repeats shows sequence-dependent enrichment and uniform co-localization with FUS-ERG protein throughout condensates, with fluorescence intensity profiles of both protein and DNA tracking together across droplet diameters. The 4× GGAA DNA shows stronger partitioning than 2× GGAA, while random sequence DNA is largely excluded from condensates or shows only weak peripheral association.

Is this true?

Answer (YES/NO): NO